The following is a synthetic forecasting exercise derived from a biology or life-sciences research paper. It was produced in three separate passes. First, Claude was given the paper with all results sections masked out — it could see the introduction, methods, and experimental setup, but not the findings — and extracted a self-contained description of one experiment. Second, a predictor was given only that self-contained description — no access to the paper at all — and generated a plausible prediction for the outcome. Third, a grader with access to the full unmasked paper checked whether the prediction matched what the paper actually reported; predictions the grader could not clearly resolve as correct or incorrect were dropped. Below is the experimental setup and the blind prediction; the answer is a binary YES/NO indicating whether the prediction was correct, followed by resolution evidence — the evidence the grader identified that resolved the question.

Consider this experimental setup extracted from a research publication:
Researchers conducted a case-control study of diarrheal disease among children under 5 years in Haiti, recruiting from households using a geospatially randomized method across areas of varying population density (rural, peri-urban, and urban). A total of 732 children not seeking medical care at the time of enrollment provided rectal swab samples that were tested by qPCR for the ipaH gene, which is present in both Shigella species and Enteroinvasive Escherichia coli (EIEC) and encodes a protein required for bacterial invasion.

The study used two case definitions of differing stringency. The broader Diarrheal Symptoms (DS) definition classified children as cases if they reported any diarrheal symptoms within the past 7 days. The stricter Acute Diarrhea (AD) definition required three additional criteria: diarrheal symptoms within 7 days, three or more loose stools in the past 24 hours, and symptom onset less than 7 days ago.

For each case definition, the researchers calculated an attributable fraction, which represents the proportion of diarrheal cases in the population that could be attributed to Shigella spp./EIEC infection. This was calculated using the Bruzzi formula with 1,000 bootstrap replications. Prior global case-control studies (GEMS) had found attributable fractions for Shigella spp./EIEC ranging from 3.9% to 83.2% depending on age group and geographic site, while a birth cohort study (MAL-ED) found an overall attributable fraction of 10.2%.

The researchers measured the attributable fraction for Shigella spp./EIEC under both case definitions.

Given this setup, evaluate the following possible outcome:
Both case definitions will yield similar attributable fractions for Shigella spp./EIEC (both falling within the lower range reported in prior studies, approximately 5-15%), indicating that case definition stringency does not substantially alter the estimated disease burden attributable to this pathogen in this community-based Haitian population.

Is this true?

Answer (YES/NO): NO